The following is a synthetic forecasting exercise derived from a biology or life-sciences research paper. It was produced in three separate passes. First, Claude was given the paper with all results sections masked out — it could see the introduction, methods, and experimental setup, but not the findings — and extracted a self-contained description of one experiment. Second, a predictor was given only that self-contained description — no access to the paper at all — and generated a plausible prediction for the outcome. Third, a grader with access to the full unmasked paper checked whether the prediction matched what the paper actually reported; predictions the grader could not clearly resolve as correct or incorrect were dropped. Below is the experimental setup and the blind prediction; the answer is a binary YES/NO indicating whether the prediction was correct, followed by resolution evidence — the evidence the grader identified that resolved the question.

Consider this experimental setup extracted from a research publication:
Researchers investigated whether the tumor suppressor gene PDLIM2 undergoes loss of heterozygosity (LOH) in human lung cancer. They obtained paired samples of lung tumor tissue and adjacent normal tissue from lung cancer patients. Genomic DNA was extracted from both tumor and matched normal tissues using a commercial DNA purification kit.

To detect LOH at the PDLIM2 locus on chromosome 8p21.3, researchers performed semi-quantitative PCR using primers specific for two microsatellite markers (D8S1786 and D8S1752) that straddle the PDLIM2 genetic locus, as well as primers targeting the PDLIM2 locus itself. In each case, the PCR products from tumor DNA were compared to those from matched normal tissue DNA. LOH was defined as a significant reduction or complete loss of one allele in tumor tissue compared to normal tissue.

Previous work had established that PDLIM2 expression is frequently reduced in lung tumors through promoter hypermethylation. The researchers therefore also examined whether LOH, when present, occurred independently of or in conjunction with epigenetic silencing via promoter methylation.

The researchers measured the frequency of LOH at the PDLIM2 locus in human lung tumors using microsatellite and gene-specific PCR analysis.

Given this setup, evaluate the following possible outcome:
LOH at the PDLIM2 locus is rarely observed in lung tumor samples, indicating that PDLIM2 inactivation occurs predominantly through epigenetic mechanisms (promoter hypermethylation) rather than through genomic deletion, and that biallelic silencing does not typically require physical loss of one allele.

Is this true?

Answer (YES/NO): NO